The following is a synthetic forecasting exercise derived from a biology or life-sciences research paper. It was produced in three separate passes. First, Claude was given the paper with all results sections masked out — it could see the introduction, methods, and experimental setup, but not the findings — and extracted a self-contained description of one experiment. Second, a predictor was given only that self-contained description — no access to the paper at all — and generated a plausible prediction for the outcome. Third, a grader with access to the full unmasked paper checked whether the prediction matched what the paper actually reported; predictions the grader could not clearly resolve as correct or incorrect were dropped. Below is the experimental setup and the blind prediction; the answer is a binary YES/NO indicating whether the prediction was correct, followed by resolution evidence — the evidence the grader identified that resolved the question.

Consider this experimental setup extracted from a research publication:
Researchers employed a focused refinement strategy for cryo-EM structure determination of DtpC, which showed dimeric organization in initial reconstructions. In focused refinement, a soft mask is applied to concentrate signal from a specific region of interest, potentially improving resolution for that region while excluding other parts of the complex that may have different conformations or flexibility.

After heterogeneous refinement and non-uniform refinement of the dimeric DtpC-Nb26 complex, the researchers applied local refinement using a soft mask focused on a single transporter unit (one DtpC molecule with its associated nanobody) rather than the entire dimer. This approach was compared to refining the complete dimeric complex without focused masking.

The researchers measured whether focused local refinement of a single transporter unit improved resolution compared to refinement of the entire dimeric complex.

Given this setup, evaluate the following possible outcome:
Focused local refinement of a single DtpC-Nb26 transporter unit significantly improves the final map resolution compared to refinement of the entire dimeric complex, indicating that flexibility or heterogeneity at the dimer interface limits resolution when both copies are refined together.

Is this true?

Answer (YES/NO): YES